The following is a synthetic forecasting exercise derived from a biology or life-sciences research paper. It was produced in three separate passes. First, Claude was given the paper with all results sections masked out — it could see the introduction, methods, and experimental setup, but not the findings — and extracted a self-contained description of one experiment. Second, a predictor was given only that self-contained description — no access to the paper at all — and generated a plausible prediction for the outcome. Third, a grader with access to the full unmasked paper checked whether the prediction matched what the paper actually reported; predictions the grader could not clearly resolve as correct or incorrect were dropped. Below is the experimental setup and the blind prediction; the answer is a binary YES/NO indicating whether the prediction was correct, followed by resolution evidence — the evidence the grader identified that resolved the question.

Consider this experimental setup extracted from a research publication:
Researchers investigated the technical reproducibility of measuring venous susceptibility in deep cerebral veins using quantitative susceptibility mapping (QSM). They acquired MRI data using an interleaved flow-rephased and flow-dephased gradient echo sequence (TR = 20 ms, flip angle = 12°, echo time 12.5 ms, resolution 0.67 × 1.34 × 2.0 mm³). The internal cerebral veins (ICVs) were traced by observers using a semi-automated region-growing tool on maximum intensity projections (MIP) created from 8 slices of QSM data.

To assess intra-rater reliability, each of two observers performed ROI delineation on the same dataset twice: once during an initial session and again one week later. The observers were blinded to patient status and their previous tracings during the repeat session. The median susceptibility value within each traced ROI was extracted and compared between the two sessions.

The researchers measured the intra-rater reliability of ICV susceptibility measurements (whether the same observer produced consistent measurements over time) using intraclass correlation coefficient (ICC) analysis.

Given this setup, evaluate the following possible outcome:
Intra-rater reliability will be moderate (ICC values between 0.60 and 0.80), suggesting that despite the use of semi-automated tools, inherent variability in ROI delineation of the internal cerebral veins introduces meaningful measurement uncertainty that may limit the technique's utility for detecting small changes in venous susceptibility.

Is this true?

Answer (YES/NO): NO